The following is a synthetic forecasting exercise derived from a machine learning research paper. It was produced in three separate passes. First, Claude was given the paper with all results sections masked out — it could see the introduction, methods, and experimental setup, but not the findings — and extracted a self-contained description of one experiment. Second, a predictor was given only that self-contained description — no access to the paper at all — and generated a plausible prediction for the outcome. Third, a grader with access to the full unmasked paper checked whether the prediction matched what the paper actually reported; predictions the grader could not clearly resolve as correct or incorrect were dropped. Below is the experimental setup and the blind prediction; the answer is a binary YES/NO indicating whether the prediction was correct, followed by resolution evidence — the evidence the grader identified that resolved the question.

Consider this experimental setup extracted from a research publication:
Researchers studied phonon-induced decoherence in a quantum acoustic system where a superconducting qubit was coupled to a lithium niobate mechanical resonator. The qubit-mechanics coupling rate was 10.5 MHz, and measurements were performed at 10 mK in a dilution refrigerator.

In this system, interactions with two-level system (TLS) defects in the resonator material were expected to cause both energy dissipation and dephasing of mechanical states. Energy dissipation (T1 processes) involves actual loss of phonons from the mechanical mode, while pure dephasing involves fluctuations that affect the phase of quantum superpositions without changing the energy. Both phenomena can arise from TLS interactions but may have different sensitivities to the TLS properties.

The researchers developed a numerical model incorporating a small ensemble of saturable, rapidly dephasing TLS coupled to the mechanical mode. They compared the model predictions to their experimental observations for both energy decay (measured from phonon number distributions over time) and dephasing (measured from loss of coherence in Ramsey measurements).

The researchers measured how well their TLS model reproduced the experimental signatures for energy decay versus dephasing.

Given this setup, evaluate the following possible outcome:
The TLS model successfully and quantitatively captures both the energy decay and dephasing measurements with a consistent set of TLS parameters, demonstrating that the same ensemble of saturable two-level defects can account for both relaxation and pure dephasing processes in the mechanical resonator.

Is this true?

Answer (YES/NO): NO